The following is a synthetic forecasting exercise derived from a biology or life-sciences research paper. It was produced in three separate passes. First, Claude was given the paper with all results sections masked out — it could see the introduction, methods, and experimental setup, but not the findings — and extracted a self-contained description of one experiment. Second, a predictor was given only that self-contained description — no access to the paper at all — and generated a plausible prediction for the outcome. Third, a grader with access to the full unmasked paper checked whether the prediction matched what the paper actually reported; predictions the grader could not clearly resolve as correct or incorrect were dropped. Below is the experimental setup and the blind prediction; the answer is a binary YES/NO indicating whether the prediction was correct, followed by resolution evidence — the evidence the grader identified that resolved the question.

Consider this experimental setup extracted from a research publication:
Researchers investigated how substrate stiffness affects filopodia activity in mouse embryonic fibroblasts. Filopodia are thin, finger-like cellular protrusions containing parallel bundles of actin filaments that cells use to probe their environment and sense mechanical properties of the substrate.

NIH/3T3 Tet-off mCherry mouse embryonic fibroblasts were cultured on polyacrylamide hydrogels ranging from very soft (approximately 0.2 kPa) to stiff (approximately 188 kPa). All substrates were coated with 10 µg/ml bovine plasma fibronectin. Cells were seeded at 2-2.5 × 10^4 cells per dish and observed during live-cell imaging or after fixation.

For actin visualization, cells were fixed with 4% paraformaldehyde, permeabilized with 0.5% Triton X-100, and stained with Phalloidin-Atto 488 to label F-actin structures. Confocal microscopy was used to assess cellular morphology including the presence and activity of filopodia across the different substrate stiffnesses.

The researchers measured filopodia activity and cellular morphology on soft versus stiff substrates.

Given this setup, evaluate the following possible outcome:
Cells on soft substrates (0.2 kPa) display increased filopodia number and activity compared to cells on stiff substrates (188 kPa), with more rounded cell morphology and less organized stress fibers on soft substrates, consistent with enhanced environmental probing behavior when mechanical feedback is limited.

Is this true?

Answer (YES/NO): NO